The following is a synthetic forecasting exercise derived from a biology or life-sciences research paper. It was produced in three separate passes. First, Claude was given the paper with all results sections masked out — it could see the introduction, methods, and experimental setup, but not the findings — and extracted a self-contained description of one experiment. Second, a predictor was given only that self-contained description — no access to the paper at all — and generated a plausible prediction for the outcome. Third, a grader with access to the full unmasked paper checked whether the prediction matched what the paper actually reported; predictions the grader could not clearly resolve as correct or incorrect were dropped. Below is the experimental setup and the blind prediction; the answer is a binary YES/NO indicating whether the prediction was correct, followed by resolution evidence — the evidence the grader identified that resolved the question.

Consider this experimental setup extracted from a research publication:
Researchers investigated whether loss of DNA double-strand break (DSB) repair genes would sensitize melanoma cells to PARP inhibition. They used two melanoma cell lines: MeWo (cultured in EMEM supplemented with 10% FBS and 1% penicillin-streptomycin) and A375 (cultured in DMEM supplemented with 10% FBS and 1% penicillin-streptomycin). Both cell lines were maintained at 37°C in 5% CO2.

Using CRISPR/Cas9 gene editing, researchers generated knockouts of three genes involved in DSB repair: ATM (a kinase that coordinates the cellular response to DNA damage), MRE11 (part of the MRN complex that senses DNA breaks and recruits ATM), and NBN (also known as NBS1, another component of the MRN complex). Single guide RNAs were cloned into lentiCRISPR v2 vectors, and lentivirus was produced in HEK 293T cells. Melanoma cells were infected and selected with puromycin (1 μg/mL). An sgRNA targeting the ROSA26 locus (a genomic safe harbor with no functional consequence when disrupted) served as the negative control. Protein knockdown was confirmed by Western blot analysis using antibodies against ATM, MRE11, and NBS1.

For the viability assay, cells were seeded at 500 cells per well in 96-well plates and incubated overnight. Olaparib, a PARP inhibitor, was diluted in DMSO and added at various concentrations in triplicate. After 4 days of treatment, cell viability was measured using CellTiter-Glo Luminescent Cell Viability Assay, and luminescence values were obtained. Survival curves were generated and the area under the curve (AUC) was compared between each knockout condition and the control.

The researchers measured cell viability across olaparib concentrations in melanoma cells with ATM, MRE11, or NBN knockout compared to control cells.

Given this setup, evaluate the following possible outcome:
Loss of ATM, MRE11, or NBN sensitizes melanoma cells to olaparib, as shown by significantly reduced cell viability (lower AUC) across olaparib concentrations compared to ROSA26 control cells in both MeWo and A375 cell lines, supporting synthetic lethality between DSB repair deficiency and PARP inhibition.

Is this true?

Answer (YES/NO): NO